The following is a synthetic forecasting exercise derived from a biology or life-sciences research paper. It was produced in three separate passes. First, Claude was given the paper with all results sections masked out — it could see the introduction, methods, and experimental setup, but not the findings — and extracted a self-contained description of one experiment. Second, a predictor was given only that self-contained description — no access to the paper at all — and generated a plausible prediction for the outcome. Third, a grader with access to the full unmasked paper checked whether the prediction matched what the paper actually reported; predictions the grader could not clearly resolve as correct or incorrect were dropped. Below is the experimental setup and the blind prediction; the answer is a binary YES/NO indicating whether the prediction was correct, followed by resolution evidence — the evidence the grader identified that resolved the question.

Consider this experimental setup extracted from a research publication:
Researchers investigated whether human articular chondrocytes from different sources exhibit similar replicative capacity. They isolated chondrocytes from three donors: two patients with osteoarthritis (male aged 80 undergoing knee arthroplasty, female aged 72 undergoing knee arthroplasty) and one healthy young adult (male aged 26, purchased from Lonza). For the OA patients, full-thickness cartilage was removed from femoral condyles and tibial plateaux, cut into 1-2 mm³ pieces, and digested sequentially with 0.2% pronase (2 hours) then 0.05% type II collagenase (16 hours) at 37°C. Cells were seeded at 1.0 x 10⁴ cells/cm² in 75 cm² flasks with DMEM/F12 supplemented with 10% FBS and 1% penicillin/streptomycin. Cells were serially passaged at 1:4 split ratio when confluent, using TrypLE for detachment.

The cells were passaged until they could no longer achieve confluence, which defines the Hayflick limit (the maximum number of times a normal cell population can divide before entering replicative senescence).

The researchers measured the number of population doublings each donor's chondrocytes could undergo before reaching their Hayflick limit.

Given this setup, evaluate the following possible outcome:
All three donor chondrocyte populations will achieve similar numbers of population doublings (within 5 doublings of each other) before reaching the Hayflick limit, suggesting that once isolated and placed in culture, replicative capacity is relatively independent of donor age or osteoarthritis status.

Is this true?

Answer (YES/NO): YES